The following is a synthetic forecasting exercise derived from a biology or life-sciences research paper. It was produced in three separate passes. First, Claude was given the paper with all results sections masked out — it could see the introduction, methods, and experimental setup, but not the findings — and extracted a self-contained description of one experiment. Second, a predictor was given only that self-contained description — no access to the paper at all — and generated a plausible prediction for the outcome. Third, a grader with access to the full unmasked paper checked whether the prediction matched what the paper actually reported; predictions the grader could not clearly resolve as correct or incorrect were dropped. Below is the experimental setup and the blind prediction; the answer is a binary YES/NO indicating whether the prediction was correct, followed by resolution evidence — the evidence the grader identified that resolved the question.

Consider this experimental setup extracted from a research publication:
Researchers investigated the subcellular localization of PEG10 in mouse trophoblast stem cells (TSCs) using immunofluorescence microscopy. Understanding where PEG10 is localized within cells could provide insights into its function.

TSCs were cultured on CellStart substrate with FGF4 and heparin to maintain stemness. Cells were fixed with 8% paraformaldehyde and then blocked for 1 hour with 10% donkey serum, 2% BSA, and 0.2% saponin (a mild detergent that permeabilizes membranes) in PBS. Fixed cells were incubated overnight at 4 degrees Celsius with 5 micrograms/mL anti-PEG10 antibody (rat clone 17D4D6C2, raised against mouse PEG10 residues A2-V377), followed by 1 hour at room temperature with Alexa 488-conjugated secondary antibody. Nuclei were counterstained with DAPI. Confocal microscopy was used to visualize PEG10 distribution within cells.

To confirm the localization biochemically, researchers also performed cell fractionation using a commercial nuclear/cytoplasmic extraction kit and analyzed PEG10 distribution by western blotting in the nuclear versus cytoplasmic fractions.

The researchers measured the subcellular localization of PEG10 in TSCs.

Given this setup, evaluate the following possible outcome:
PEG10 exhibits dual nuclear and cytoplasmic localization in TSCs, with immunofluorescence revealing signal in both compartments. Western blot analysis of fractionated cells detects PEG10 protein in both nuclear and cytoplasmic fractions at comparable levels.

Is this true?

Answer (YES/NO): NO